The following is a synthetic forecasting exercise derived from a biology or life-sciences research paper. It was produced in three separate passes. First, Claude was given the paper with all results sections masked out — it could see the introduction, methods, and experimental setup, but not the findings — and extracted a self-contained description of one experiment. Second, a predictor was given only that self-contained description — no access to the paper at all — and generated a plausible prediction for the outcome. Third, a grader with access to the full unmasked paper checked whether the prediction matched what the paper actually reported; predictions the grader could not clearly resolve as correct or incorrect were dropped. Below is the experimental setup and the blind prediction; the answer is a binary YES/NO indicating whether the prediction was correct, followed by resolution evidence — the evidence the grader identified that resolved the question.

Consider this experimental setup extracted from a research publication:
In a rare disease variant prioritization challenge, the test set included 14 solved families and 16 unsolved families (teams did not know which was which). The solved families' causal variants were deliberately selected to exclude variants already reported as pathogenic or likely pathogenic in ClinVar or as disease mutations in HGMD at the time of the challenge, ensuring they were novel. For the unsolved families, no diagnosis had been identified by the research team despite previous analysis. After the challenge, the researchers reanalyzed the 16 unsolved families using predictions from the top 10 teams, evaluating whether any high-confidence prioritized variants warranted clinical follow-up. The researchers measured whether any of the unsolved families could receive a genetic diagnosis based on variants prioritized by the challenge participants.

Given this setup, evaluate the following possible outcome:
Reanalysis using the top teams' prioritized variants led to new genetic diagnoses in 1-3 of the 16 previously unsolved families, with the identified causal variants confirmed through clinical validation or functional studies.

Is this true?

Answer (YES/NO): YES